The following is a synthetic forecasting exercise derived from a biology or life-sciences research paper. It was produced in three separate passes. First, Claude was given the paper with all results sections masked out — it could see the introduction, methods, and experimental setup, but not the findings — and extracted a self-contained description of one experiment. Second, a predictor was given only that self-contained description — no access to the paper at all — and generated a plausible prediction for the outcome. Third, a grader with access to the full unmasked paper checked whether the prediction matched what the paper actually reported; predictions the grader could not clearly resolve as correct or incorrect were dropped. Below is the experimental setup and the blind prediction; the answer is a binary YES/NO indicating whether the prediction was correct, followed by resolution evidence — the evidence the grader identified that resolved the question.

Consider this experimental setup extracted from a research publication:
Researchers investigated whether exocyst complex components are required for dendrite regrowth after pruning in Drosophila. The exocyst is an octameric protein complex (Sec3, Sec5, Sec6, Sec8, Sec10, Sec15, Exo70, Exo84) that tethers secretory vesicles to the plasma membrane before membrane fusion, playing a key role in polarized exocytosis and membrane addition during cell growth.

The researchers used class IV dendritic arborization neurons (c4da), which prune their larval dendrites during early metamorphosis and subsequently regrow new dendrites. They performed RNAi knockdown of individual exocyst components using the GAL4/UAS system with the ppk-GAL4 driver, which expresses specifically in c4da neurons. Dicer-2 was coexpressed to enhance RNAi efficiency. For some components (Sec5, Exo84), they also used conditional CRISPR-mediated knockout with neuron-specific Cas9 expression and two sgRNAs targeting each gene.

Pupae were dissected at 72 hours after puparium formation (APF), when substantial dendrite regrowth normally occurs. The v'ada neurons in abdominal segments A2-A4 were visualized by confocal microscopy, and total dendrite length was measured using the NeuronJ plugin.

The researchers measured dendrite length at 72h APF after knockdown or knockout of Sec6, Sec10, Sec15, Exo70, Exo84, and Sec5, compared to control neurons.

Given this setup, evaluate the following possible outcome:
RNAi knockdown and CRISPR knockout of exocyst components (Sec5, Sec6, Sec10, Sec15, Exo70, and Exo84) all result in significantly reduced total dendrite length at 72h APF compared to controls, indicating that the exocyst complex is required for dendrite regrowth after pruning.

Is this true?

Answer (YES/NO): YES